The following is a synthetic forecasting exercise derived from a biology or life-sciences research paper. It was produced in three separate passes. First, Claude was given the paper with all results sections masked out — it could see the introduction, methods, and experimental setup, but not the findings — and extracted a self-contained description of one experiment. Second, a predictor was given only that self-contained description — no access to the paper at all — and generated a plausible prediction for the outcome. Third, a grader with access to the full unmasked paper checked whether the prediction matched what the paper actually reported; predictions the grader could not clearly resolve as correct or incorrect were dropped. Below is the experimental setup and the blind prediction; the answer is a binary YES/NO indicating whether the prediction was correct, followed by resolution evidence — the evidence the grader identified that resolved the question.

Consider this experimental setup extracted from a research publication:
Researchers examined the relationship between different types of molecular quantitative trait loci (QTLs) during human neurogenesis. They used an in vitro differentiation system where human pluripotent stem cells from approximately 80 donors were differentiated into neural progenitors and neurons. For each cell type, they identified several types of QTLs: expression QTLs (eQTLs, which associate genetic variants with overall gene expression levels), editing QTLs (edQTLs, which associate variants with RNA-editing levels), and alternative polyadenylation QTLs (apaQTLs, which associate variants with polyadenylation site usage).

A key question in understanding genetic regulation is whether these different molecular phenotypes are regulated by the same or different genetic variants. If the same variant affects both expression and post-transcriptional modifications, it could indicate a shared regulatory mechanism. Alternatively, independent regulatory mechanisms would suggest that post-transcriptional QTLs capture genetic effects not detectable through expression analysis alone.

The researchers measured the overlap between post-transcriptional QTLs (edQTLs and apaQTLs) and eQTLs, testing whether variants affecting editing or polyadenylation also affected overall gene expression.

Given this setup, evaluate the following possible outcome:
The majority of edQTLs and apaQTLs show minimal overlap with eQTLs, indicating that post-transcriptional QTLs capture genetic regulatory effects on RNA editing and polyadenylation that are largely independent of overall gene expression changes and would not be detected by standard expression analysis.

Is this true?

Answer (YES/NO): YES